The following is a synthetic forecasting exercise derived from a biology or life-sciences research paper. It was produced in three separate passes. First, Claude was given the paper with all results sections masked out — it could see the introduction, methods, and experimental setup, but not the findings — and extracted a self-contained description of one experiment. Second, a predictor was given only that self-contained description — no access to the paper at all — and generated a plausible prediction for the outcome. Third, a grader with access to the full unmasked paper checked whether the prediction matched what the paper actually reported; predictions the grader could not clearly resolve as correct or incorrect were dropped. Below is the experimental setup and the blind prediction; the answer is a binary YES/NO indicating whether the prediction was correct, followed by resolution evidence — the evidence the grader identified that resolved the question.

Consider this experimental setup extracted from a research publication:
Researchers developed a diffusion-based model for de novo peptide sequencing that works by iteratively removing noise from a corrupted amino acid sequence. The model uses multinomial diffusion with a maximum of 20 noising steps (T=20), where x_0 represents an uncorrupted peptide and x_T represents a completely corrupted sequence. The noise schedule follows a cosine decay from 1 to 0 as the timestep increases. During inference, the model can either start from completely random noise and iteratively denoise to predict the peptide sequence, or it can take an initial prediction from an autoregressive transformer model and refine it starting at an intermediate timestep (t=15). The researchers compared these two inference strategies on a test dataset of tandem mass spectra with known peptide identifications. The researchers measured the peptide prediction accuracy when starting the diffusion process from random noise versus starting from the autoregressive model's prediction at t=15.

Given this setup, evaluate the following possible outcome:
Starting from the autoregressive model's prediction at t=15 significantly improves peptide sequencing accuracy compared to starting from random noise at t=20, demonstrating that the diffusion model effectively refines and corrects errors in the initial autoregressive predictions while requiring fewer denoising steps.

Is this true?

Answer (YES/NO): YES